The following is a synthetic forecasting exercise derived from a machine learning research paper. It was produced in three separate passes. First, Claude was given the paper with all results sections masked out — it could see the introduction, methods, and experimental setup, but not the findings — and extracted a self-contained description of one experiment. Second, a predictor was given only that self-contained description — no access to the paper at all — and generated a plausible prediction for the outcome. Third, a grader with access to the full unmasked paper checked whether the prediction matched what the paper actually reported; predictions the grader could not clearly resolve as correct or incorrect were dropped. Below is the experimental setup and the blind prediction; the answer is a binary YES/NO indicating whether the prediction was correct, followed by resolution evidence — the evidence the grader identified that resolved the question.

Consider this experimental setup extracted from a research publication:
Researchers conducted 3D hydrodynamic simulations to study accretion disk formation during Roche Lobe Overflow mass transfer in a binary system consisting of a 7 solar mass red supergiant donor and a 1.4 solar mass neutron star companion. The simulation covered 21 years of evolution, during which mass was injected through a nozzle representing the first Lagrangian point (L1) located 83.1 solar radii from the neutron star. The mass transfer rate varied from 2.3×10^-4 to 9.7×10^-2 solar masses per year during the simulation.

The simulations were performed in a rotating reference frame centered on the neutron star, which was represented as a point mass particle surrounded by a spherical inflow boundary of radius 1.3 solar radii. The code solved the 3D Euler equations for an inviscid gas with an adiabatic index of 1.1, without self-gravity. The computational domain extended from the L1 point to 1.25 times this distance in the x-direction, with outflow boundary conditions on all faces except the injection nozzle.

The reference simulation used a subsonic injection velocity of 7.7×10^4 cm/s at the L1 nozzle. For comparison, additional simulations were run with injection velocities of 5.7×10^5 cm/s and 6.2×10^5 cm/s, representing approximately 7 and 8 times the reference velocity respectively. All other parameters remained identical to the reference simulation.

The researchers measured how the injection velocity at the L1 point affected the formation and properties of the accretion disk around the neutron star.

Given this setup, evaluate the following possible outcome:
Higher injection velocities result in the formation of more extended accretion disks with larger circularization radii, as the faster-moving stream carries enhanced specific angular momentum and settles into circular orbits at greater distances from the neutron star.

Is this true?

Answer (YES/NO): NO